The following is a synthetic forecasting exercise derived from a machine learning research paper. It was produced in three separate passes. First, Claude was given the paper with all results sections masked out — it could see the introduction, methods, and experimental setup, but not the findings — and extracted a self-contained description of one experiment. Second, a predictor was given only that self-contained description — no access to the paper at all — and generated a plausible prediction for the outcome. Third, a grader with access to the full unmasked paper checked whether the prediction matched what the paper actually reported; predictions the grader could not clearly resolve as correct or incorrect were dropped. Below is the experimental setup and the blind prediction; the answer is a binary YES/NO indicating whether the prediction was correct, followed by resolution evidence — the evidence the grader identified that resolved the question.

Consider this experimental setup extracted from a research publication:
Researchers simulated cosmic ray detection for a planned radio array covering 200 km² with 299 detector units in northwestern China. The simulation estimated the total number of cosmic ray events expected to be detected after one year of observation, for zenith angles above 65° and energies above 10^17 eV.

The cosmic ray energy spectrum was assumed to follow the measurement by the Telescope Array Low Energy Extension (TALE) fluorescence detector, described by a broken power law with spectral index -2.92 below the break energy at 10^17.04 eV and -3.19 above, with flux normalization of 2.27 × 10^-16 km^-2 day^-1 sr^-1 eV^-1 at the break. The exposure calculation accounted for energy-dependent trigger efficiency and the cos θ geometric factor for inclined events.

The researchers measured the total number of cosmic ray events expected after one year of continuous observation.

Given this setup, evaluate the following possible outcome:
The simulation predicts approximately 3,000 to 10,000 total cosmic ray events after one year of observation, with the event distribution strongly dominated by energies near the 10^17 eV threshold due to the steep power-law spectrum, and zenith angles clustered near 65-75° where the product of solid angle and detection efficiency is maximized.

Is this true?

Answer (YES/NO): NO